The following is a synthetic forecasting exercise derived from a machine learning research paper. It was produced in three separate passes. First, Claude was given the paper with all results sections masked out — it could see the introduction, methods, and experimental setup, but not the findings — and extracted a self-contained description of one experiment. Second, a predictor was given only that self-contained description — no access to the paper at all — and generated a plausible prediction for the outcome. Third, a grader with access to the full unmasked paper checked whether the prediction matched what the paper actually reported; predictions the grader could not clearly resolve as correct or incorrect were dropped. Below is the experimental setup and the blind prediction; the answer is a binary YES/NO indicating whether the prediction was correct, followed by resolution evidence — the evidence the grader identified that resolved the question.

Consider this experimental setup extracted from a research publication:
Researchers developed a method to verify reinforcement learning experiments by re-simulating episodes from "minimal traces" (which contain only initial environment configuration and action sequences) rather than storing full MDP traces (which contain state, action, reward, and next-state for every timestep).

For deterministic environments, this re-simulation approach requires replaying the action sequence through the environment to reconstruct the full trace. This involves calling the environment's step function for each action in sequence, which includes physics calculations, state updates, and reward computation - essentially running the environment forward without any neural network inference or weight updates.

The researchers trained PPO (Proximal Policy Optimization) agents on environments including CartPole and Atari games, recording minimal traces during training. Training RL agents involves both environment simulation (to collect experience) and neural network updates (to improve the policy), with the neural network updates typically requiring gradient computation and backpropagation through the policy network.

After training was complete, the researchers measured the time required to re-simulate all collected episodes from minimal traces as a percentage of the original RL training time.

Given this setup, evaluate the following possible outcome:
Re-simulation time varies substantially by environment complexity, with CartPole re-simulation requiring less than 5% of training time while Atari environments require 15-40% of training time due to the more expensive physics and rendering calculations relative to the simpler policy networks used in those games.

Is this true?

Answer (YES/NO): NO